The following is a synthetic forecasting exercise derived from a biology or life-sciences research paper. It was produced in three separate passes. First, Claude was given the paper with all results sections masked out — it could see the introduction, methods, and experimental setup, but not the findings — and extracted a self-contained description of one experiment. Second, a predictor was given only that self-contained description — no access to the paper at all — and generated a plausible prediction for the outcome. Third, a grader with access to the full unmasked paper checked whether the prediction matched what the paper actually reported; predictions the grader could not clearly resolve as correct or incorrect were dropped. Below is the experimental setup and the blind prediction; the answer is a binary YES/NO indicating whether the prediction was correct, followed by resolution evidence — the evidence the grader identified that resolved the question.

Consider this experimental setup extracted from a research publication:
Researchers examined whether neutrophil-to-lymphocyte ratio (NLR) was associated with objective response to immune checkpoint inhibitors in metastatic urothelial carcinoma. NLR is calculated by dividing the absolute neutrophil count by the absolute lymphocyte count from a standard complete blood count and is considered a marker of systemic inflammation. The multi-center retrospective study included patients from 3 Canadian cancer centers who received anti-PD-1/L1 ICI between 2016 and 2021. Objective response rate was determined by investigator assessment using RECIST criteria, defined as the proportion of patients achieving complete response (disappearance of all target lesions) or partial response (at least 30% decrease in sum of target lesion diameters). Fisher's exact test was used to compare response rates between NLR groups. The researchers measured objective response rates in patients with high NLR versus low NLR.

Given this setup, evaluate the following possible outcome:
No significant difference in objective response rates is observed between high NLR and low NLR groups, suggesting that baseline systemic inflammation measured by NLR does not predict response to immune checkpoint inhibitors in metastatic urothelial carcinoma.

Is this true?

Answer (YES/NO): YES